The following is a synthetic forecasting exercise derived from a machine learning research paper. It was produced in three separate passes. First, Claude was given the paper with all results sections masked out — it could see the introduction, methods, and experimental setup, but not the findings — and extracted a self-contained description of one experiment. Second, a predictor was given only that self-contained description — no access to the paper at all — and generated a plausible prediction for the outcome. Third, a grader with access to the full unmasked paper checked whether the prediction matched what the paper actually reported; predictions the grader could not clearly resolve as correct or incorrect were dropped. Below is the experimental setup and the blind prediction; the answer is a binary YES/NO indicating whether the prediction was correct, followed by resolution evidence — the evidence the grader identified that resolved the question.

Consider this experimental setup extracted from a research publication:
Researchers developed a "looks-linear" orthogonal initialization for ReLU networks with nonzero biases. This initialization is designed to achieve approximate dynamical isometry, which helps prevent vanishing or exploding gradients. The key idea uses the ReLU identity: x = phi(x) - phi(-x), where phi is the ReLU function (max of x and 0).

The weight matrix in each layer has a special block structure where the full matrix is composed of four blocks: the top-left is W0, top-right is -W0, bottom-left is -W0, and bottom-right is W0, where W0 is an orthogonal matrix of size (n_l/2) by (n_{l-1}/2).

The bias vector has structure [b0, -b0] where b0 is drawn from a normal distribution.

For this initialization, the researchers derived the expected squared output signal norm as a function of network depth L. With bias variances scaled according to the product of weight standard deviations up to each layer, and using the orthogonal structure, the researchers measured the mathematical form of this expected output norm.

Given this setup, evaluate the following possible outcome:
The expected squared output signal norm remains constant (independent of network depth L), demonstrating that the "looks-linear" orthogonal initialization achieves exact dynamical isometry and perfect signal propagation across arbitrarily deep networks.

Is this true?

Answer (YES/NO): NO